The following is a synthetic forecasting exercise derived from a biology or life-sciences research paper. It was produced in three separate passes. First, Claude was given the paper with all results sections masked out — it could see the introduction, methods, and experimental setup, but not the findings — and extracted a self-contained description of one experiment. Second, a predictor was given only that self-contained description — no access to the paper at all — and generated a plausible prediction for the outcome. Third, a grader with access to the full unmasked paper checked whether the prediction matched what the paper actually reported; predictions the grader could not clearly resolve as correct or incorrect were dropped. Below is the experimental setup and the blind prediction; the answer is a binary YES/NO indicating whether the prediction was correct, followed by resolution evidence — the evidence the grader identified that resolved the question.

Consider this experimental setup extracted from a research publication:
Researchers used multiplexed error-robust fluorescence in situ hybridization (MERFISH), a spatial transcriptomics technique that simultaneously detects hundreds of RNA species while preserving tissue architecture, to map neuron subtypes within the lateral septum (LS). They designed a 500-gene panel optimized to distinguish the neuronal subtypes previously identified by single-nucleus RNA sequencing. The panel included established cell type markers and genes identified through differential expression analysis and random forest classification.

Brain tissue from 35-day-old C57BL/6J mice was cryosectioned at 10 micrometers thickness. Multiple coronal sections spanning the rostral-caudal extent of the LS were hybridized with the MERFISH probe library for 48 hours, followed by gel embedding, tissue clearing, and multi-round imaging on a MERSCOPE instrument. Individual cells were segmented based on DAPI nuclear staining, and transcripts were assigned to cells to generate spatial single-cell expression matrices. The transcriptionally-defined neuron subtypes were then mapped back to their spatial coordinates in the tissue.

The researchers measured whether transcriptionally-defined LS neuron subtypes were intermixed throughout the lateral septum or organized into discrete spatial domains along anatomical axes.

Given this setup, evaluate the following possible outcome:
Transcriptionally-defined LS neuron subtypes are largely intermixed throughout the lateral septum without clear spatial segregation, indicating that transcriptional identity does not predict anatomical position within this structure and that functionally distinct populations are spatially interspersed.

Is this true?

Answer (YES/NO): NO